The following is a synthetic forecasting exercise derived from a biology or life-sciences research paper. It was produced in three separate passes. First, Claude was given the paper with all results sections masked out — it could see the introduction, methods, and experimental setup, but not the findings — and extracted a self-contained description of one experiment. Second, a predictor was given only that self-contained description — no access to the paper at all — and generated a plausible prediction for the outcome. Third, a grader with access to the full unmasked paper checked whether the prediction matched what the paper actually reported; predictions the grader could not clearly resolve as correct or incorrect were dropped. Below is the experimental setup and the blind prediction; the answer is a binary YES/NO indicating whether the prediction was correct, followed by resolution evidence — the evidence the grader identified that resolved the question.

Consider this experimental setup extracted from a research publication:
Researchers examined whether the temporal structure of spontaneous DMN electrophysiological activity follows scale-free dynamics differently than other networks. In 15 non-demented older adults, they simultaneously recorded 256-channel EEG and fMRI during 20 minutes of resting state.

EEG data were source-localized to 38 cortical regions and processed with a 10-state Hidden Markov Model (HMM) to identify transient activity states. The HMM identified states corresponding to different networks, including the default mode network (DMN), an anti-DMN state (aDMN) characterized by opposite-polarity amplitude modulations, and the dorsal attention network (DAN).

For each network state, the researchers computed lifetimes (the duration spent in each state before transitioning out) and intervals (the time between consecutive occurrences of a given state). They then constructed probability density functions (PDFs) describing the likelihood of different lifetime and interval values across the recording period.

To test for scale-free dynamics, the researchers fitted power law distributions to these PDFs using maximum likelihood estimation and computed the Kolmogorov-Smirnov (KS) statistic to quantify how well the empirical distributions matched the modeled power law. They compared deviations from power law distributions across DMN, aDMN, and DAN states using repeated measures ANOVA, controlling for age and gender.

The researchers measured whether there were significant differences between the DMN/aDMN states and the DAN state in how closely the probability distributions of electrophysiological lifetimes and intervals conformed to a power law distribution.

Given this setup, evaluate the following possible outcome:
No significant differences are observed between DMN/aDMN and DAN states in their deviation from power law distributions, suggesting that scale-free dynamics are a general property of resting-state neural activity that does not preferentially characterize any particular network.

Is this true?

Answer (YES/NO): NO